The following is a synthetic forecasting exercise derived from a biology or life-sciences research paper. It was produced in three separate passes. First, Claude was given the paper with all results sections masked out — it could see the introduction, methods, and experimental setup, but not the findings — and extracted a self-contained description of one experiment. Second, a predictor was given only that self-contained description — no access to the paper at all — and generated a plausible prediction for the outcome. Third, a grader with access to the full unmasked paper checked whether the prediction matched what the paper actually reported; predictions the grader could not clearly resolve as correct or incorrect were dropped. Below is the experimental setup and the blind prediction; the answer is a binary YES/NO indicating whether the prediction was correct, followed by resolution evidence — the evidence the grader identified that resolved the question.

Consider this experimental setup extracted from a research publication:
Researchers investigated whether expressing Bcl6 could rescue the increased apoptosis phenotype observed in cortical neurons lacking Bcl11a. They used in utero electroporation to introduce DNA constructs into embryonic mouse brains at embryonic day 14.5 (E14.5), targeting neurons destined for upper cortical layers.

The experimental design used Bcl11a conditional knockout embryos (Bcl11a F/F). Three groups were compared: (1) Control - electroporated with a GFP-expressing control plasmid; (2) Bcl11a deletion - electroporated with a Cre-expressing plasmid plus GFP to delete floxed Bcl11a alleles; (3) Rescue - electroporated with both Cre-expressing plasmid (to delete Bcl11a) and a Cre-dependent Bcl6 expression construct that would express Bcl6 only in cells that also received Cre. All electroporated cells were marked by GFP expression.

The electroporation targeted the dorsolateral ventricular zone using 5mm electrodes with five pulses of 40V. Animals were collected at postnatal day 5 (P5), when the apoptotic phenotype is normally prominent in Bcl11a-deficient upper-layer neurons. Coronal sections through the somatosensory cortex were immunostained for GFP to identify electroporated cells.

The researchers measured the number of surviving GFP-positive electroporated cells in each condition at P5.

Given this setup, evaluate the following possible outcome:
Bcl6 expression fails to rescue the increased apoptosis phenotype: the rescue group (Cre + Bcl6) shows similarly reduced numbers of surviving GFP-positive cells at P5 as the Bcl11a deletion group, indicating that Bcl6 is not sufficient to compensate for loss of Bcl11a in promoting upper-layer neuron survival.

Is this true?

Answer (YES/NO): NO